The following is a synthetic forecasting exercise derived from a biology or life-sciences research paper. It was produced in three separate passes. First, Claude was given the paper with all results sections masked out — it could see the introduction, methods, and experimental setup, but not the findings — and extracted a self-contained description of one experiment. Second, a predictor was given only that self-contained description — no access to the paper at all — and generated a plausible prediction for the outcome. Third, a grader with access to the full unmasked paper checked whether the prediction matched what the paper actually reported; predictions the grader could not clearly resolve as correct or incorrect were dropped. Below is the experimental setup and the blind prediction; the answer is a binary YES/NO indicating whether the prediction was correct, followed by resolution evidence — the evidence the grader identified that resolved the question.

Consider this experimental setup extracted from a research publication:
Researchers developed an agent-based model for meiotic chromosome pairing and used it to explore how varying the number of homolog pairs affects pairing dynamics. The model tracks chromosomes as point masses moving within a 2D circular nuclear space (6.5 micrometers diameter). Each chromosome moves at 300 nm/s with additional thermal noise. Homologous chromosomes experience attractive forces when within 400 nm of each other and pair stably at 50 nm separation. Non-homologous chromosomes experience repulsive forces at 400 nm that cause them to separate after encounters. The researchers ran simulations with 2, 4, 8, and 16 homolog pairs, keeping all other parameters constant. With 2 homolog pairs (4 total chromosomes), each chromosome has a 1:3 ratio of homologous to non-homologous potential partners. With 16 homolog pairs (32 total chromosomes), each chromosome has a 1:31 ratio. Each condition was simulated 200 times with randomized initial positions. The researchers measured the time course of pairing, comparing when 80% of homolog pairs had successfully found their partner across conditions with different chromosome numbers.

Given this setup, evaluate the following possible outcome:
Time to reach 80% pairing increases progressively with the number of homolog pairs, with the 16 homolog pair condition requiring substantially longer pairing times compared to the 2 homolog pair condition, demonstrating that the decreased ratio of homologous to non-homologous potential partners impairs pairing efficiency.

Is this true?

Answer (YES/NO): NO